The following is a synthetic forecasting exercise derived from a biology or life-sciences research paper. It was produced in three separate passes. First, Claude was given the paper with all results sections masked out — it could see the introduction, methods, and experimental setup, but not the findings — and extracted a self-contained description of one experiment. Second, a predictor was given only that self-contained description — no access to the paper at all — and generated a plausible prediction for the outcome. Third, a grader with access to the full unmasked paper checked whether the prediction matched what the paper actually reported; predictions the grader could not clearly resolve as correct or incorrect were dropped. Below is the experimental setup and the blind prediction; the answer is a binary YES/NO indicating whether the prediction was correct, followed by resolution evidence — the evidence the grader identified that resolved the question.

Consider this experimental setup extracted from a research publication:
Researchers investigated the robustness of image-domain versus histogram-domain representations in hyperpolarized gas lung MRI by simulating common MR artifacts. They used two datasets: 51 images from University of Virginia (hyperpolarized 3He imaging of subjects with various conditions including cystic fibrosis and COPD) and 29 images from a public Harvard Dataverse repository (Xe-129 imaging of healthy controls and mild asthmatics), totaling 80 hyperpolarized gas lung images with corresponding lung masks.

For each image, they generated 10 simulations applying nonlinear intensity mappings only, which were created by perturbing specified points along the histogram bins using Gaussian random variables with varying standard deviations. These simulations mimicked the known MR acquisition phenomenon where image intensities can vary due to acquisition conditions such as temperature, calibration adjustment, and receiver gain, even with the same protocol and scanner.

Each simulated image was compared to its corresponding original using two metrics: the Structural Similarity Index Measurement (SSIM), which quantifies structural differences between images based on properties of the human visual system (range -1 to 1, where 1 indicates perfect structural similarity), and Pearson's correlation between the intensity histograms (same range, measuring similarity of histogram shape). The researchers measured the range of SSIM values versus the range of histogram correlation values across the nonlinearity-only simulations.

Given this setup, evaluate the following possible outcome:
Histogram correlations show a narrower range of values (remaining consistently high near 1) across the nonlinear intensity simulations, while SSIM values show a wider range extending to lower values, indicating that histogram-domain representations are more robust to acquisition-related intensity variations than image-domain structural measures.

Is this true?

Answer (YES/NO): NO